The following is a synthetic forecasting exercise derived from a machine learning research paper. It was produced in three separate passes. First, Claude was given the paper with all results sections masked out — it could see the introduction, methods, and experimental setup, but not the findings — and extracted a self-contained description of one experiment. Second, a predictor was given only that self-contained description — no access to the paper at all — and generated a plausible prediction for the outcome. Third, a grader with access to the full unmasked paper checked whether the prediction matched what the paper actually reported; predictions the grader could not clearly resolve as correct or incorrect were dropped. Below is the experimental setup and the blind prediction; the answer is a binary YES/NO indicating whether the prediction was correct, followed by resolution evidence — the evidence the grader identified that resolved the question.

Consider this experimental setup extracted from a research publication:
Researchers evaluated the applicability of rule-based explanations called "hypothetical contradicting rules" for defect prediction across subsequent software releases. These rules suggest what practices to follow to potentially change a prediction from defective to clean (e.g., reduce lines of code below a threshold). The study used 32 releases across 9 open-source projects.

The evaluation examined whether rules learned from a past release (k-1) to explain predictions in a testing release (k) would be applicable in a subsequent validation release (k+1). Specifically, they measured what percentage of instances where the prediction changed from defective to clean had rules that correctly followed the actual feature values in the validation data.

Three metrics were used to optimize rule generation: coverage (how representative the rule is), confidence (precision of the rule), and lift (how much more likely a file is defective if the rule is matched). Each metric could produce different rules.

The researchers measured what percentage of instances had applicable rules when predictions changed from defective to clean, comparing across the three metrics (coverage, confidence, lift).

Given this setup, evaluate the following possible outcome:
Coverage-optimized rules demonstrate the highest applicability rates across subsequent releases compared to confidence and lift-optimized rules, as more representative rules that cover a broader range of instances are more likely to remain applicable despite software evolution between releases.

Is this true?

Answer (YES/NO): YES